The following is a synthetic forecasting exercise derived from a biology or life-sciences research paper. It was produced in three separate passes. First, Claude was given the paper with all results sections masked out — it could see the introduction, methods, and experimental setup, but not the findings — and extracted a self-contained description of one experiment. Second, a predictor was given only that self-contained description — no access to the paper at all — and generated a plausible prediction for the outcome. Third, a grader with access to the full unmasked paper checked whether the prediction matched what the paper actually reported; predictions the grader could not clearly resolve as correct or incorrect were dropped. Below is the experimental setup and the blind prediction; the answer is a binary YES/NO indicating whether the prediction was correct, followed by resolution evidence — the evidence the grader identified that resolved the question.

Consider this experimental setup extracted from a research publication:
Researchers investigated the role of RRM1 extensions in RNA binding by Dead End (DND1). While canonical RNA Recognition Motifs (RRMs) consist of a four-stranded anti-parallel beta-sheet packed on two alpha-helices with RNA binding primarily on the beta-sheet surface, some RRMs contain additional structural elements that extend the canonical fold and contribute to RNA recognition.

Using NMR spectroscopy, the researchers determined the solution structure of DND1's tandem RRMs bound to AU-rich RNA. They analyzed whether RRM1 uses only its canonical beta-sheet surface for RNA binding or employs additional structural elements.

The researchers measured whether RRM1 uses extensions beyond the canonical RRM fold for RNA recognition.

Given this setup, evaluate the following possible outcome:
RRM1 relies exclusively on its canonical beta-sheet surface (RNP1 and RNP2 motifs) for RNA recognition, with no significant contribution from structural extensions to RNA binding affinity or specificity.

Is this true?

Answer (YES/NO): NO